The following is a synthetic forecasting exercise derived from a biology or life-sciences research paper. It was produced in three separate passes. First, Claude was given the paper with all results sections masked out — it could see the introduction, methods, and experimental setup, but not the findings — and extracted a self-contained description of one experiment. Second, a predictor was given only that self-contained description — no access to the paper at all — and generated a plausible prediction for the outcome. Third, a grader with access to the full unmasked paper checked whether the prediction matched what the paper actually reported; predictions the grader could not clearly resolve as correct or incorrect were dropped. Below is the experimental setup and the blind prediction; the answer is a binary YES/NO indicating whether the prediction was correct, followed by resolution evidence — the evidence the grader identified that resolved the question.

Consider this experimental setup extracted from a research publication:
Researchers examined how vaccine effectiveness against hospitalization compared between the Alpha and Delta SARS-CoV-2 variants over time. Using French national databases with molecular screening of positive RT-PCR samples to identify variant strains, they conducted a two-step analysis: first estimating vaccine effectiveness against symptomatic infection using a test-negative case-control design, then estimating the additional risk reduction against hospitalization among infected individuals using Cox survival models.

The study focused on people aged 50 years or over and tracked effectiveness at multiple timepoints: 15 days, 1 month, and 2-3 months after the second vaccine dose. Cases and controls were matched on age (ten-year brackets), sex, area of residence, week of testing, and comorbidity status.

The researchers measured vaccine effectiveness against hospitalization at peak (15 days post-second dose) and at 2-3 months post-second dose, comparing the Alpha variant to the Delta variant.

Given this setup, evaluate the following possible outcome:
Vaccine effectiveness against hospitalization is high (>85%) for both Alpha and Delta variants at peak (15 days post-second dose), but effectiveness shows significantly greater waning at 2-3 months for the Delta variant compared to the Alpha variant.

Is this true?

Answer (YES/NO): NO